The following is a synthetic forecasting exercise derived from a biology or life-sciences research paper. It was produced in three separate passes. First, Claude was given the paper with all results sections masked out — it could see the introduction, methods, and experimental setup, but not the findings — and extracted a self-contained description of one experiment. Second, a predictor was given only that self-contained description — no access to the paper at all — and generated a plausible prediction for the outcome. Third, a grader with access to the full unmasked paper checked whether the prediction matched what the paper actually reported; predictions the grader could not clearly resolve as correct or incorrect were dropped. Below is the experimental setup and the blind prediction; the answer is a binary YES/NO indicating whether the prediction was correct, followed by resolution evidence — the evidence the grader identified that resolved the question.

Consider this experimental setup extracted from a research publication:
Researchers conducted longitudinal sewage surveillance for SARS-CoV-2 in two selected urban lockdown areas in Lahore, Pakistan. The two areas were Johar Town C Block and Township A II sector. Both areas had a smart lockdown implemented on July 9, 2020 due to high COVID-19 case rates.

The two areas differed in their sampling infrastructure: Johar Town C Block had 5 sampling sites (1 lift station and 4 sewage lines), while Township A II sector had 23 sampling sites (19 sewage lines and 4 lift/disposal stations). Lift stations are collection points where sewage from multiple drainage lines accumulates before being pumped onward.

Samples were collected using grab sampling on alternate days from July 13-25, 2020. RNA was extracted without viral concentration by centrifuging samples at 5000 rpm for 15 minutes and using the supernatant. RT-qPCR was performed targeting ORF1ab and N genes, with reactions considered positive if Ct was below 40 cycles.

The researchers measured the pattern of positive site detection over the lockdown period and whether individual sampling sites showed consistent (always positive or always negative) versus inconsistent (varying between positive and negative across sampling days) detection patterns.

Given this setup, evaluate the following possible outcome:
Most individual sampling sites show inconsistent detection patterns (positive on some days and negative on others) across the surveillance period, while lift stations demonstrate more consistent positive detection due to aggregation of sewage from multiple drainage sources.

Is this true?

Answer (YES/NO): NO